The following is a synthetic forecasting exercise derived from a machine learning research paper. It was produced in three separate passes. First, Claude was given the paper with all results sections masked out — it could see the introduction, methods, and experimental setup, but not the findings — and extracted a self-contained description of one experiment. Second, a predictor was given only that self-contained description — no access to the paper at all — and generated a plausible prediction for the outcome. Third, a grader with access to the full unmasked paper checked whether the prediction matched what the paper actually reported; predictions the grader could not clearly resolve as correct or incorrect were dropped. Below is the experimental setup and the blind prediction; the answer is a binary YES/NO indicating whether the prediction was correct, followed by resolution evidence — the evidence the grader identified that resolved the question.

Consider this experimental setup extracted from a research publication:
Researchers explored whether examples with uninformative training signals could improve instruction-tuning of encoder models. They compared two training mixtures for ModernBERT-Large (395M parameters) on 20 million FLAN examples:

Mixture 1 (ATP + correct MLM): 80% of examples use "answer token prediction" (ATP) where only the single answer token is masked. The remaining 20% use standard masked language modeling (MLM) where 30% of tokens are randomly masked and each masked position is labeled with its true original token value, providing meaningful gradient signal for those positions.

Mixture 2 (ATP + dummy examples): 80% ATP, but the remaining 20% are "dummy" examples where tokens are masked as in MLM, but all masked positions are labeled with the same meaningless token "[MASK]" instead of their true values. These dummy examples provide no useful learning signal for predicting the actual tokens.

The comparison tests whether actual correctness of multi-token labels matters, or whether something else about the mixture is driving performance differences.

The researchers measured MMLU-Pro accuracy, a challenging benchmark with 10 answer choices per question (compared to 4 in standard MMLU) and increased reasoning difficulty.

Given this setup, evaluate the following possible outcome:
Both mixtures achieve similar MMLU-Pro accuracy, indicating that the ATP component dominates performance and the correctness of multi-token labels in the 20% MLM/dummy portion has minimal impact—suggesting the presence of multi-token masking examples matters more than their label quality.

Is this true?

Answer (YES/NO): NO